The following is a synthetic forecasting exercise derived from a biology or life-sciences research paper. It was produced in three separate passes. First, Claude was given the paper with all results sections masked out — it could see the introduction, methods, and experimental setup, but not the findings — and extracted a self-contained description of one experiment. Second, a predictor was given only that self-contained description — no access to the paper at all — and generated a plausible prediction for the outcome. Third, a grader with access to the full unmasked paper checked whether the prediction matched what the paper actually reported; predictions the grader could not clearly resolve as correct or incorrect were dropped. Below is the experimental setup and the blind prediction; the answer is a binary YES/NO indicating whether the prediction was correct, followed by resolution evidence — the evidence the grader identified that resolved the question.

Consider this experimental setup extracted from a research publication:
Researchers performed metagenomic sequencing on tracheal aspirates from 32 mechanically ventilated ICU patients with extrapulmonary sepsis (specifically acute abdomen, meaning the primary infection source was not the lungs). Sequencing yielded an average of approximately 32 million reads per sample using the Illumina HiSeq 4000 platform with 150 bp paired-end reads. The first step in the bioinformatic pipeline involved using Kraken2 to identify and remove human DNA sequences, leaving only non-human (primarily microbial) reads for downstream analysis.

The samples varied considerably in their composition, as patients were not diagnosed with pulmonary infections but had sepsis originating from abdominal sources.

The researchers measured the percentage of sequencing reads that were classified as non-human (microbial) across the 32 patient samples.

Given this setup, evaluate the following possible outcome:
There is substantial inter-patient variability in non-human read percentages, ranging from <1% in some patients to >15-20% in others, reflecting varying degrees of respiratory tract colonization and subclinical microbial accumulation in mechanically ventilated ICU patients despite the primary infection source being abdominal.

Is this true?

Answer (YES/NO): NO